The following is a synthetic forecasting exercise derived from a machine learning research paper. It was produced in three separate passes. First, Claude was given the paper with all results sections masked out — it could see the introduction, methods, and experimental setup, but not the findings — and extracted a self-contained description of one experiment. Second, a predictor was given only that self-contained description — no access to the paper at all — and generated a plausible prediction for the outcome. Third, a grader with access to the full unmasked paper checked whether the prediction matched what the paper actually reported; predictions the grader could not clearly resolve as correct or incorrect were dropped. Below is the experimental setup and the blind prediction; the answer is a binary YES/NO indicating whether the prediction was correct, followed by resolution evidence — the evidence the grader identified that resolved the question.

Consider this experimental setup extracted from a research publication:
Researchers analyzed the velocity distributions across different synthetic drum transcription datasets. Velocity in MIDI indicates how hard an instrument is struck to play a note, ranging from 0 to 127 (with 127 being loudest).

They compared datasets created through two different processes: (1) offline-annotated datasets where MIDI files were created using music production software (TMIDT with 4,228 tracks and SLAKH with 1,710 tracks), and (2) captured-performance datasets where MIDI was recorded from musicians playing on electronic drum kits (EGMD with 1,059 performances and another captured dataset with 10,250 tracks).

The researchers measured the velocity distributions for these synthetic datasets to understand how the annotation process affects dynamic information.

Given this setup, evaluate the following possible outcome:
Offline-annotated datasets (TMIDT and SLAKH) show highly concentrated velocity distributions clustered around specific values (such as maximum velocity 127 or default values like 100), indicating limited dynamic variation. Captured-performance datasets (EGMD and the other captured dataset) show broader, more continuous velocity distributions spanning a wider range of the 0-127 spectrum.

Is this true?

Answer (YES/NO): YES